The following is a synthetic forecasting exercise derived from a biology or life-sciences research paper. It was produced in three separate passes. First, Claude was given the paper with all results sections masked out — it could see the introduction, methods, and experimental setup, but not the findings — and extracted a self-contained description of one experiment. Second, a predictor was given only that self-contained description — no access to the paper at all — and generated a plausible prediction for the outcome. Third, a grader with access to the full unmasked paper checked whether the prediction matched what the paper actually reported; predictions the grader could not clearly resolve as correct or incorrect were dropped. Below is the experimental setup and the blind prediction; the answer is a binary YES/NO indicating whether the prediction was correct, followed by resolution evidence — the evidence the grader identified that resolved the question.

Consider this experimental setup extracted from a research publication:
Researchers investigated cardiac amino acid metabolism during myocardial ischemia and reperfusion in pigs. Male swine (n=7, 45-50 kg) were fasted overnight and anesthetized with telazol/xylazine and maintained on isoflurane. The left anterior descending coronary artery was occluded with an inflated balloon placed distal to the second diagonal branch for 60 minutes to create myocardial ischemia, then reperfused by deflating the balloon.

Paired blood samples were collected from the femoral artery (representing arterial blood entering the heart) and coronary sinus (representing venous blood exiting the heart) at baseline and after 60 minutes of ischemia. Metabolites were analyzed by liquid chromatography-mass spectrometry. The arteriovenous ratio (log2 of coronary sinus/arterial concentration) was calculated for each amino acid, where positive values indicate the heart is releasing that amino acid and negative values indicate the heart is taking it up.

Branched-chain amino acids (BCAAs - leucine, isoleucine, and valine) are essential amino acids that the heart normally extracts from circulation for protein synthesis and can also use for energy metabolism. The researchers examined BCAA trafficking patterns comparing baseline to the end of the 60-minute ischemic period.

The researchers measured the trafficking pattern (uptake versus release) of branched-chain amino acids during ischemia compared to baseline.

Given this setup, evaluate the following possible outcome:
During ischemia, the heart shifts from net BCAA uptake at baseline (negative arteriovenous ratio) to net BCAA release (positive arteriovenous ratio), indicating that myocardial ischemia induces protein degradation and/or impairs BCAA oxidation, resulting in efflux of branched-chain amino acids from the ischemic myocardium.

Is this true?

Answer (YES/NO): NO